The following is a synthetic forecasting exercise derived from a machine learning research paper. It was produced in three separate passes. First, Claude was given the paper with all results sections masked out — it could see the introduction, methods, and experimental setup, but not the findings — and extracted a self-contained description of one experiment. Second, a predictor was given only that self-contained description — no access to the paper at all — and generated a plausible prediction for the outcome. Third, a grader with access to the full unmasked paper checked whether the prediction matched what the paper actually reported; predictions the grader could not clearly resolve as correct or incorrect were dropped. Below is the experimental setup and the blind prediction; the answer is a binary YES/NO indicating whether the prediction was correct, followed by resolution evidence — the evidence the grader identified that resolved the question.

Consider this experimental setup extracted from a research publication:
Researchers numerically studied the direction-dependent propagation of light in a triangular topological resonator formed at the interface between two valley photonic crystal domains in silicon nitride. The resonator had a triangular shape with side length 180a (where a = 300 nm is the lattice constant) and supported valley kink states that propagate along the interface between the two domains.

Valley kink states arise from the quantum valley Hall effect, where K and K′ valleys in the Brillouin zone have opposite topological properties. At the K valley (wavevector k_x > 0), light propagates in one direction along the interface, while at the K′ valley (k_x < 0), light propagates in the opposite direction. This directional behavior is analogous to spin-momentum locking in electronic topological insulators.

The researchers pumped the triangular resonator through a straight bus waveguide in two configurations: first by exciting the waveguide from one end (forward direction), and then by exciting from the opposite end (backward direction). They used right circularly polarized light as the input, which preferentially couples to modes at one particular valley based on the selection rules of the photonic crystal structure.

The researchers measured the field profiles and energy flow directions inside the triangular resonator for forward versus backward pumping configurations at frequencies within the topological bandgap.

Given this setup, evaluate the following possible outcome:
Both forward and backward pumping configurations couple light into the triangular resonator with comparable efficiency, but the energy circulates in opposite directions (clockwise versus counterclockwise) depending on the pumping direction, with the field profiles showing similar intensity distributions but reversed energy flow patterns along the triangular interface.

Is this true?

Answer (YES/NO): YES